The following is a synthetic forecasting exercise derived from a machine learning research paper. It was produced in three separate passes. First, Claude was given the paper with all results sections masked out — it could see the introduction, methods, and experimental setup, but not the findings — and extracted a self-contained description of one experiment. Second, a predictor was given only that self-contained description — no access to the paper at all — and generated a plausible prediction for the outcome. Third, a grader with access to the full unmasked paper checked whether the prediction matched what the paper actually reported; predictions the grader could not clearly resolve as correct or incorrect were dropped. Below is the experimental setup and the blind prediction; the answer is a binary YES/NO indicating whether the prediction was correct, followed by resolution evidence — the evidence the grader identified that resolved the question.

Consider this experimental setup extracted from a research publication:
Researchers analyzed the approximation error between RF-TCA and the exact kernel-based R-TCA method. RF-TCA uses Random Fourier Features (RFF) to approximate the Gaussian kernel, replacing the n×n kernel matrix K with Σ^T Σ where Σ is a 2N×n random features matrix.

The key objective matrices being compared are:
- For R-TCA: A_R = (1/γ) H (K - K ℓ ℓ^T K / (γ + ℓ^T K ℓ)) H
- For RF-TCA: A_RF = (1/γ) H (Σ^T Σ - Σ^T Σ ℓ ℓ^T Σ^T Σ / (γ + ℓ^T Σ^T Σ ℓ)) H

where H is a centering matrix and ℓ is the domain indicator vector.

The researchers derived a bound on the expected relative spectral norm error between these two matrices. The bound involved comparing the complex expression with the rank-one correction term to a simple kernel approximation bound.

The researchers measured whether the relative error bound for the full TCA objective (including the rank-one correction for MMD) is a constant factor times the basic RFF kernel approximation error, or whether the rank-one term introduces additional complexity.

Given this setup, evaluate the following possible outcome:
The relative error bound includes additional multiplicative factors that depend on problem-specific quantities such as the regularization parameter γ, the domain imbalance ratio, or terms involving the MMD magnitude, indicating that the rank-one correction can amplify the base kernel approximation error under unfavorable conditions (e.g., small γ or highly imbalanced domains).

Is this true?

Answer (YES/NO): NO